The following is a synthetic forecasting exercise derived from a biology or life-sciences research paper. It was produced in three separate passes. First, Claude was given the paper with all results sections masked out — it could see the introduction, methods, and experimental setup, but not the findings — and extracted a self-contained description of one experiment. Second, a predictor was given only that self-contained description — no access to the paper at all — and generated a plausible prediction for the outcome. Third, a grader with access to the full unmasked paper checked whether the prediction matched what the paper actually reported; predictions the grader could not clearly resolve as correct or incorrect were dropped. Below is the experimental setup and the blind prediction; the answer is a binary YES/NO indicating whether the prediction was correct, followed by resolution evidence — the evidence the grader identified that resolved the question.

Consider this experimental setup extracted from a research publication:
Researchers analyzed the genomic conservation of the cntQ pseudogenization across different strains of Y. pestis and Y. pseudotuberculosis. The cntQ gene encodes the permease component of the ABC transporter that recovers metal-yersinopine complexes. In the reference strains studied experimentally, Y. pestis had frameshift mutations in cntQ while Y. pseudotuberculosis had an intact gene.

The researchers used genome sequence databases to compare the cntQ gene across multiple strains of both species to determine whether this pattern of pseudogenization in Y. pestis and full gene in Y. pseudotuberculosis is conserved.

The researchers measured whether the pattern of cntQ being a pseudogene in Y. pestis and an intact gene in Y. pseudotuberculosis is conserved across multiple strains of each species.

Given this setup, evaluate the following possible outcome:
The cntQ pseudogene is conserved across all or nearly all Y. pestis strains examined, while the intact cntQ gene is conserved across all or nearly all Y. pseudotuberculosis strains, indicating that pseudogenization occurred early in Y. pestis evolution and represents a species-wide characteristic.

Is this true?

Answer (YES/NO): YES